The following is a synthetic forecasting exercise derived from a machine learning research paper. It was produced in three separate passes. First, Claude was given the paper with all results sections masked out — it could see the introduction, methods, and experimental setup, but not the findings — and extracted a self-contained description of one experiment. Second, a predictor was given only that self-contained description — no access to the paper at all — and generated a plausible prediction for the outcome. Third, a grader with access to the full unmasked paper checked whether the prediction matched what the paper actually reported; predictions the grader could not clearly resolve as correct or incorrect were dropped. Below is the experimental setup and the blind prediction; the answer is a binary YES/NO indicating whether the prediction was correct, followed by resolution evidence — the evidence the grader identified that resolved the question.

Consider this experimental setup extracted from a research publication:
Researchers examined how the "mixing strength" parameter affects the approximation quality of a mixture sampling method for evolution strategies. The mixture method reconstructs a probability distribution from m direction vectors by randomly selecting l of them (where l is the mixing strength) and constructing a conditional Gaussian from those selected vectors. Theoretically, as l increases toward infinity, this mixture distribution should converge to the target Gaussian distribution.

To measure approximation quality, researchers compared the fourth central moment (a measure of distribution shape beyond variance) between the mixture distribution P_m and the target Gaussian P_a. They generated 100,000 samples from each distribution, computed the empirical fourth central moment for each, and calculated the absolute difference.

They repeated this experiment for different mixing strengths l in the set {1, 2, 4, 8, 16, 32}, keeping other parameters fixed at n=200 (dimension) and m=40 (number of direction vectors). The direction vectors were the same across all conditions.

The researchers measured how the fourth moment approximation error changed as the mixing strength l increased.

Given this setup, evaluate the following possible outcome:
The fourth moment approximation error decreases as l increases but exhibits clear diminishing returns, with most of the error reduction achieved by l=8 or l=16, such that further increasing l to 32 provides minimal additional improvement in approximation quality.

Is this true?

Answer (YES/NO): YES